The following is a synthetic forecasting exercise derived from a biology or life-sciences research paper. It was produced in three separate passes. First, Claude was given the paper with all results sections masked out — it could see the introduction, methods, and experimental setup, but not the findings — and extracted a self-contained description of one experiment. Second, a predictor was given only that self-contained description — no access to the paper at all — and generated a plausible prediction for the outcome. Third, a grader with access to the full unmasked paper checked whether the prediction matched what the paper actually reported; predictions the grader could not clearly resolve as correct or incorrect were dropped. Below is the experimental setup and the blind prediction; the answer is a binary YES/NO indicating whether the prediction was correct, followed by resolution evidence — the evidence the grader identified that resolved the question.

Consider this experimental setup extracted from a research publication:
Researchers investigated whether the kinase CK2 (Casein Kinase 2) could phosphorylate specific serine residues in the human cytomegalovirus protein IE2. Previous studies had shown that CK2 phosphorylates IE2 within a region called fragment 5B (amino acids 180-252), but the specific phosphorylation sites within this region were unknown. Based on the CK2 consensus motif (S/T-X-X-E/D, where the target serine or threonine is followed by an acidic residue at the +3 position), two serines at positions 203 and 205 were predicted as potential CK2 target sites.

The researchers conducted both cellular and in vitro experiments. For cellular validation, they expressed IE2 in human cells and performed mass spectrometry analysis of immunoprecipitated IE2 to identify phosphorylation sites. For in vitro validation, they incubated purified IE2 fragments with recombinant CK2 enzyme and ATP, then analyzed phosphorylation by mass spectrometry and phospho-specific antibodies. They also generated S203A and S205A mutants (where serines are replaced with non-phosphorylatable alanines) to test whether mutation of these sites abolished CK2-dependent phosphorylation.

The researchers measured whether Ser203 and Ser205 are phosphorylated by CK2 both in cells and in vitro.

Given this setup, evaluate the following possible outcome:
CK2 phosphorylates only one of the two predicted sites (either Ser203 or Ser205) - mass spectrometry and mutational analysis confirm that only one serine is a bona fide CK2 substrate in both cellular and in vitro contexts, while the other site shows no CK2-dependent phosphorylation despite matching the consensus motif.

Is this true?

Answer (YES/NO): NO